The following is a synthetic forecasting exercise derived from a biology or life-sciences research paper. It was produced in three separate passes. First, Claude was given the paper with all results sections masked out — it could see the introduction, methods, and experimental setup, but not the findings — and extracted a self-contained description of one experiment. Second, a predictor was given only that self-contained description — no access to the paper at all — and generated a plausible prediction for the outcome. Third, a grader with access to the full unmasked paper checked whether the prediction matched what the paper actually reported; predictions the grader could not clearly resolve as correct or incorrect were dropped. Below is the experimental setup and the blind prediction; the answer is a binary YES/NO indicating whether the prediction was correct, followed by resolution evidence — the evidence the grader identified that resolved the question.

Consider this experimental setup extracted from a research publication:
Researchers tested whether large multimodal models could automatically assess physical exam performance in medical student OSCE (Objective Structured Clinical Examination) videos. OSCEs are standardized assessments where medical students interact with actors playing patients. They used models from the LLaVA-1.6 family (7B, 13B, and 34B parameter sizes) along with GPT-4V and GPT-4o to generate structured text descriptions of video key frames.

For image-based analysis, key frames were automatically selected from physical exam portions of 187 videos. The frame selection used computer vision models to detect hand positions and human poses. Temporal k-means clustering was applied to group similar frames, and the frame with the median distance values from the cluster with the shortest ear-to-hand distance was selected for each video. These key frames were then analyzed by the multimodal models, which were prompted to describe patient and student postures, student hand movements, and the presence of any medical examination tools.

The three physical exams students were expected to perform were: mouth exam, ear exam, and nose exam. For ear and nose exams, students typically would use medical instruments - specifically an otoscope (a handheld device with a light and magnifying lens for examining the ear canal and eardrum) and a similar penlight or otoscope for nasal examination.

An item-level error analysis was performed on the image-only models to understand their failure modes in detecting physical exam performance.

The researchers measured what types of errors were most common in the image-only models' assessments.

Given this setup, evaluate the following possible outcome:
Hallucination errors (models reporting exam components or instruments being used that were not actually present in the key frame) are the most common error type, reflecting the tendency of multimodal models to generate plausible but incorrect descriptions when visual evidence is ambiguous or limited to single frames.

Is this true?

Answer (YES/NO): NO